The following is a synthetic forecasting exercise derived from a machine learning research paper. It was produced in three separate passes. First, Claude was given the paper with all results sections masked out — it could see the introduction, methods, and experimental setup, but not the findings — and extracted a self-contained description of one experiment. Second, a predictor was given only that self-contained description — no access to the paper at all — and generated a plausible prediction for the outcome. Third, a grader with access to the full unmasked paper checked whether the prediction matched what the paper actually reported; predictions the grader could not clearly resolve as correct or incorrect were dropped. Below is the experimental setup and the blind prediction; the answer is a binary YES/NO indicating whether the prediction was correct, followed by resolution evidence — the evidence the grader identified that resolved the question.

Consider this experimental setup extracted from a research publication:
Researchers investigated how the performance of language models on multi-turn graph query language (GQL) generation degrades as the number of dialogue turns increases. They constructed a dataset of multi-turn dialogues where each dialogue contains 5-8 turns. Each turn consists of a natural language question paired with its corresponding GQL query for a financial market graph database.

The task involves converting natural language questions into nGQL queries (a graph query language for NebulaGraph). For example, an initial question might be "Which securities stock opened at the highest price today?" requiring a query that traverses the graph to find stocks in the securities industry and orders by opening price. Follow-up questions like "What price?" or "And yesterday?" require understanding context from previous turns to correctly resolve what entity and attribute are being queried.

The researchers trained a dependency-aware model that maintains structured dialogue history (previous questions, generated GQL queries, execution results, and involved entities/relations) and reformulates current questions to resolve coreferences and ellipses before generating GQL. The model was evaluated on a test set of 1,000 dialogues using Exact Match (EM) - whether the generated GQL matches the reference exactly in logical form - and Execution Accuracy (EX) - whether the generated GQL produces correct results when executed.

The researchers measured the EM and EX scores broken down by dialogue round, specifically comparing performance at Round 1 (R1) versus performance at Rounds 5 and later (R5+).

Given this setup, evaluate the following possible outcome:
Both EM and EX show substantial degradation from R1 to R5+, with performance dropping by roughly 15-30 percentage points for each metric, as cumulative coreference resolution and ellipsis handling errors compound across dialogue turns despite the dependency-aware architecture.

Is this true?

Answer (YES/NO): NO